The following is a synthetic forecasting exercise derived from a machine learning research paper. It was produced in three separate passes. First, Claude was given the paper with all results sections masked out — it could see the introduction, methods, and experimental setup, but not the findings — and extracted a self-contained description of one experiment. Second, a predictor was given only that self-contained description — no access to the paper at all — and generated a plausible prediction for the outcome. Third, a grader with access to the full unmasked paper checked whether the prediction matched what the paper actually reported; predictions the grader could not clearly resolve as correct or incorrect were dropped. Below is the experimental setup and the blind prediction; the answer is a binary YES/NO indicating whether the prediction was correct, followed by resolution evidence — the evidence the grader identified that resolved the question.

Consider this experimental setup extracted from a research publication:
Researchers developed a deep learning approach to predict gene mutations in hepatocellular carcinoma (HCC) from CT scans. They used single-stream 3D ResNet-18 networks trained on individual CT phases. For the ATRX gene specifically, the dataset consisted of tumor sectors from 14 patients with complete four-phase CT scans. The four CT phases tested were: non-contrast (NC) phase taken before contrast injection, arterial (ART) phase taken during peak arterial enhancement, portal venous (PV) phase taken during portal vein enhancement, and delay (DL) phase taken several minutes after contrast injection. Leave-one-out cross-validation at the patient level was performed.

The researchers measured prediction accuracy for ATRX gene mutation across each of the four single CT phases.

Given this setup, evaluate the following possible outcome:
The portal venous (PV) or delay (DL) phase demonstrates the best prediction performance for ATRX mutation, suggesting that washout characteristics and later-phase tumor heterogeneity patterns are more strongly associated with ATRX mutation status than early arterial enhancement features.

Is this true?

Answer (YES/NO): YES